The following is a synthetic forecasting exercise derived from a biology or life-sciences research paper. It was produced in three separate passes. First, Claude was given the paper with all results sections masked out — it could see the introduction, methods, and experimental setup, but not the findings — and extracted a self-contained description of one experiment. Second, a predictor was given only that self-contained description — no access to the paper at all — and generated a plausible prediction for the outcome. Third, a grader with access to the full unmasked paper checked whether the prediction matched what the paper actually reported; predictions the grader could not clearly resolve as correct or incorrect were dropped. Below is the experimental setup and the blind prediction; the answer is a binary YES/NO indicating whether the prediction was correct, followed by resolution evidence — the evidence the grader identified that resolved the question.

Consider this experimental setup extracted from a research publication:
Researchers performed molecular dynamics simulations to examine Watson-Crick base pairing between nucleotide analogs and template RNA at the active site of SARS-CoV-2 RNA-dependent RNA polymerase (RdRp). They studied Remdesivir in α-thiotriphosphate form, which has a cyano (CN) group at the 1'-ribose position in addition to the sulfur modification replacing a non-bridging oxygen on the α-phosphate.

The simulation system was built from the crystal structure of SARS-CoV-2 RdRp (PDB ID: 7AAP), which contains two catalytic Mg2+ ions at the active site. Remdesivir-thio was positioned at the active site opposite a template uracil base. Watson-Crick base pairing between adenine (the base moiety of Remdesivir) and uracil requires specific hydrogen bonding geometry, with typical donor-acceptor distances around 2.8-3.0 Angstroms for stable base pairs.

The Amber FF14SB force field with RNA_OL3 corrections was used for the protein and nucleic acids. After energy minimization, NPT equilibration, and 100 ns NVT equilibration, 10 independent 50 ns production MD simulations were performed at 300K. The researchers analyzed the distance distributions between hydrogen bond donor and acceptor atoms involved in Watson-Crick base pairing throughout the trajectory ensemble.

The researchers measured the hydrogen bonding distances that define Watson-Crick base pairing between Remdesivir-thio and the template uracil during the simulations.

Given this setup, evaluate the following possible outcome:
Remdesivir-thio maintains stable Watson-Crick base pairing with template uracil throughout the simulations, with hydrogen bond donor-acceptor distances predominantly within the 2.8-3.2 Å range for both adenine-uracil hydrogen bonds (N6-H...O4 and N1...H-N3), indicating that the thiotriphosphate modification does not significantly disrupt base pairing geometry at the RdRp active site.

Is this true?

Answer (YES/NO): NO